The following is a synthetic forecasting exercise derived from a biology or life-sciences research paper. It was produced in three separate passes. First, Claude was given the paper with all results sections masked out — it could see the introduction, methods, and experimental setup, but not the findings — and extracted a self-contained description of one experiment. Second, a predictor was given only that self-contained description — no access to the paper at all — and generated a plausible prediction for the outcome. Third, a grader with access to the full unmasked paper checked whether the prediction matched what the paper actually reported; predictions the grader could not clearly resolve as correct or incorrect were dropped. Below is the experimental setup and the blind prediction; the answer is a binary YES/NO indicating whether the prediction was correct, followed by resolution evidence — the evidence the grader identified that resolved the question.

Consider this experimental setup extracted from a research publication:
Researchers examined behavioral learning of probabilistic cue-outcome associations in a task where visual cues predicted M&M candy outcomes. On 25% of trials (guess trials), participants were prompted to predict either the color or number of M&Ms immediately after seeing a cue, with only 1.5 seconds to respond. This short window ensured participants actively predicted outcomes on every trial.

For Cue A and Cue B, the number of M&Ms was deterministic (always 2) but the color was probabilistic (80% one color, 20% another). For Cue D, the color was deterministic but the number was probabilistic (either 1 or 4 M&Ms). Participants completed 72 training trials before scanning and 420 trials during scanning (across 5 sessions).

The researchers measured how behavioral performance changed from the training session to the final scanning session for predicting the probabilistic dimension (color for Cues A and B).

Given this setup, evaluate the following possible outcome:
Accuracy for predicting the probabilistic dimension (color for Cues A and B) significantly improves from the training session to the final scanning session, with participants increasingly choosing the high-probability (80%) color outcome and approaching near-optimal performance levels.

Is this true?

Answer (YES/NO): NO